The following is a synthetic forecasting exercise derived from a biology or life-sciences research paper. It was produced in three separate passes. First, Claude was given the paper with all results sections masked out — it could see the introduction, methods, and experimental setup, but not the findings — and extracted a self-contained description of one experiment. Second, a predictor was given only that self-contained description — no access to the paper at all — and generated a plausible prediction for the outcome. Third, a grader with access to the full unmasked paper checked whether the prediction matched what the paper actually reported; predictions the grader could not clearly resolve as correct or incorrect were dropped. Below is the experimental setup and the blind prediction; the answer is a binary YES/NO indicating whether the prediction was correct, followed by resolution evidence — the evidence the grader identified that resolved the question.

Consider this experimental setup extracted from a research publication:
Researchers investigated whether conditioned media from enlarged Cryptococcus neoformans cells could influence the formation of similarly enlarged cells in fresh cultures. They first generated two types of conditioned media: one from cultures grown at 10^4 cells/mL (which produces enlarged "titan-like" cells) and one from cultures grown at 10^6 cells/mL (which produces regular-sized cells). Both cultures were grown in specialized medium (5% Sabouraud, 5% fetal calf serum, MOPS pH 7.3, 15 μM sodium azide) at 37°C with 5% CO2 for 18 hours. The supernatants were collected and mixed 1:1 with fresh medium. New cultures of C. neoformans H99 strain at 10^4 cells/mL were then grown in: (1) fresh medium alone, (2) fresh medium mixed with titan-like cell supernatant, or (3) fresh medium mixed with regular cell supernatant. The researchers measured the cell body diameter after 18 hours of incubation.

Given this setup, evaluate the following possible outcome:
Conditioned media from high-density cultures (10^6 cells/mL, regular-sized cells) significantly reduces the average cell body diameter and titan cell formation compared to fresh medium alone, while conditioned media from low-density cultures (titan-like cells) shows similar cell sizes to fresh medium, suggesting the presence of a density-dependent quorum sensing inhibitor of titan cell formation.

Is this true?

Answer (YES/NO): YES